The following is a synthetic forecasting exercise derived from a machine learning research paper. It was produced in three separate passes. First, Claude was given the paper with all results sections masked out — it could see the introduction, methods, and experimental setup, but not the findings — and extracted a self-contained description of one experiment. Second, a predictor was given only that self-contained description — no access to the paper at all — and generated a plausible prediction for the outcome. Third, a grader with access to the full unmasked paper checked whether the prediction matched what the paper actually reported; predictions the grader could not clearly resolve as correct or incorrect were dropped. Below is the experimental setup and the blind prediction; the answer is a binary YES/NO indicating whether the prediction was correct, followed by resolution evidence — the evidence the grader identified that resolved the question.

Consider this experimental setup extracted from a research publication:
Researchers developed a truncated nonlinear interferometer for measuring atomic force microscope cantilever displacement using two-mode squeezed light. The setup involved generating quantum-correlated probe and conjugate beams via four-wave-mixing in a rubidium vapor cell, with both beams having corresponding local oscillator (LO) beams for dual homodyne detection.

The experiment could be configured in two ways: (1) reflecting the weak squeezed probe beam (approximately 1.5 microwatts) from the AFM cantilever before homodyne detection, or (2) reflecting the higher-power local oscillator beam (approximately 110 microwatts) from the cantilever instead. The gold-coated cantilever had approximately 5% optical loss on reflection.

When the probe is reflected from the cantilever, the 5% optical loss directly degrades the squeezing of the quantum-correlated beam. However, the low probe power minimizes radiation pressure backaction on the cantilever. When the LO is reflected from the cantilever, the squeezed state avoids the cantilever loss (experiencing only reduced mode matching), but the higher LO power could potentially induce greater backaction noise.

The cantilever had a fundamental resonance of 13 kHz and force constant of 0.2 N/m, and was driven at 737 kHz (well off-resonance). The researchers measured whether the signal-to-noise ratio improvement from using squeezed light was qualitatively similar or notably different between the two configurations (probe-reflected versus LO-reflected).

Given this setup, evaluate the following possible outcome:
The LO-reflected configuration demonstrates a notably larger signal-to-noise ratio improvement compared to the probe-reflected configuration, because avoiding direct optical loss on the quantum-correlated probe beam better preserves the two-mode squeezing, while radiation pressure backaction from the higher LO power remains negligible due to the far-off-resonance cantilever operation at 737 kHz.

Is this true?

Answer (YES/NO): NO